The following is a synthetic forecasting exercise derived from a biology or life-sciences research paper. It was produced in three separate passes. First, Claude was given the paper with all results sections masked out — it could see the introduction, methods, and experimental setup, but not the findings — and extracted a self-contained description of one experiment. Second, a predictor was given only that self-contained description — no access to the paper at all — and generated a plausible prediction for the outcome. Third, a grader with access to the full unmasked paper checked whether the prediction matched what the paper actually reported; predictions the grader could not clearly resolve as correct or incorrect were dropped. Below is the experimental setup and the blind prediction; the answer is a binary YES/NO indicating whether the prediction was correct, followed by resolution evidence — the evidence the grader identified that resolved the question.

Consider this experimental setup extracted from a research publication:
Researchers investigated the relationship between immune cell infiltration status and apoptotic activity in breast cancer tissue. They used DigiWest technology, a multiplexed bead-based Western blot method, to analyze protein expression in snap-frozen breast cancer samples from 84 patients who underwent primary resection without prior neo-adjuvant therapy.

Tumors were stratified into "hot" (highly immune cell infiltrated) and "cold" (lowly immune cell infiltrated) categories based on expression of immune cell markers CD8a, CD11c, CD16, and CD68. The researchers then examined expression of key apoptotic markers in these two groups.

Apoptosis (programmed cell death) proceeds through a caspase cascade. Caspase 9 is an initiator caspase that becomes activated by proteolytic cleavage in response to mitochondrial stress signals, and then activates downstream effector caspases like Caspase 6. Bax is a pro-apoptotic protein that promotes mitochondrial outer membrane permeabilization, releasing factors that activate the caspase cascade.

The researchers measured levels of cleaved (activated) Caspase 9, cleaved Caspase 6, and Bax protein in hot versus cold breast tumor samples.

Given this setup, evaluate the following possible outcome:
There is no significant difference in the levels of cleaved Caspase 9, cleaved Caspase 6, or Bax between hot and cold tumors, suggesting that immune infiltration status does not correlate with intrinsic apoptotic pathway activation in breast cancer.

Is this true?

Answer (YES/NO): NO